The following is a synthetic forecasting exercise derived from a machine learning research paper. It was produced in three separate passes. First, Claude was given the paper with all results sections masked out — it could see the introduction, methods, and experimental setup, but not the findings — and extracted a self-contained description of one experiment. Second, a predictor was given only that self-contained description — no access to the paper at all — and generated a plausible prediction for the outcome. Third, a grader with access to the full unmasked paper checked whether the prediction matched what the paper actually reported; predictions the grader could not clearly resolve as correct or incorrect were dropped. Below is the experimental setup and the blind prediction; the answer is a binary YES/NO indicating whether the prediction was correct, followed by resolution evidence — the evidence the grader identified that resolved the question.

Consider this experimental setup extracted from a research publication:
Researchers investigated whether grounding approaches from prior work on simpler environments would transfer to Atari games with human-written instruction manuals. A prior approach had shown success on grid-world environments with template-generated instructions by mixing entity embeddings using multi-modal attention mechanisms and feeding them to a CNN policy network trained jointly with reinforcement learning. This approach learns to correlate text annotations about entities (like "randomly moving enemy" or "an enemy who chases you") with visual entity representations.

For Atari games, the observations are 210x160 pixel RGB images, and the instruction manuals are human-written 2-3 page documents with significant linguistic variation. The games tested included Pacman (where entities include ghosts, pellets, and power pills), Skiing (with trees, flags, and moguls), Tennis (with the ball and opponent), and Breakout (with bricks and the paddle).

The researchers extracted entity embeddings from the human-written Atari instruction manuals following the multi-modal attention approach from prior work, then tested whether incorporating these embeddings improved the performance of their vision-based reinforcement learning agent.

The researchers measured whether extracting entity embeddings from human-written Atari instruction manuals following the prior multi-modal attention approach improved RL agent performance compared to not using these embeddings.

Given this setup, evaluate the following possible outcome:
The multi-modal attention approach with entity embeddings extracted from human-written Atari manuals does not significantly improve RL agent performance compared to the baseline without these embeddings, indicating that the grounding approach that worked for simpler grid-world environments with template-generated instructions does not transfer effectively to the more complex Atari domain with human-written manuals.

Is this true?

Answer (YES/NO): YES